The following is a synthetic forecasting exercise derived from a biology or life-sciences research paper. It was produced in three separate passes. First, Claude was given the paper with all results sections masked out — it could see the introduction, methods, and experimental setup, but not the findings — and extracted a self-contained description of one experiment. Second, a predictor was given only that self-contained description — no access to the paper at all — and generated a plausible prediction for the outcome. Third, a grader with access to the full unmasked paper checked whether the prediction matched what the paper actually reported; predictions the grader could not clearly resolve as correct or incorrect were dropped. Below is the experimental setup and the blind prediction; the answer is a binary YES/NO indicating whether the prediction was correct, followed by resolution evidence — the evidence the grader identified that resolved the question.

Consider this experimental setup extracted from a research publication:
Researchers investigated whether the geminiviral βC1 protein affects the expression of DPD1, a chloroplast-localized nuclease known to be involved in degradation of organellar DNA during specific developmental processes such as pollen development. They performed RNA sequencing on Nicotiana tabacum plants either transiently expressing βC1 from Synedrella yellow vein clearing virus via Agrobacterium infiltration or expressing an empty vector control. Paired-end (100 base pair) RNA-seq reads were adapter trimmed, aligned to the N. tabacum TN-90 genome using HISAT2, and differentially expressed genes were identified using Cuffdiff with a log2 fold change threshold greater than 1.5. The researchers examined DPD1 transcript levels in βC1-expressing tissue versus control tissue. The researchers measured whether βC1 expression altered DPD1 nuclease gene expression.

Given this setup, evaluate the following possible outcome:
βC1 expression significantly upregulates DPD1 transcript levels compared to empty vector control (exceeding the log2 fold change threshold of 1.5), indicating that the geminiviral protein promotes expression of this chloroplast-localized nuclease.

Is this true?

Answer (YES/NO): YES